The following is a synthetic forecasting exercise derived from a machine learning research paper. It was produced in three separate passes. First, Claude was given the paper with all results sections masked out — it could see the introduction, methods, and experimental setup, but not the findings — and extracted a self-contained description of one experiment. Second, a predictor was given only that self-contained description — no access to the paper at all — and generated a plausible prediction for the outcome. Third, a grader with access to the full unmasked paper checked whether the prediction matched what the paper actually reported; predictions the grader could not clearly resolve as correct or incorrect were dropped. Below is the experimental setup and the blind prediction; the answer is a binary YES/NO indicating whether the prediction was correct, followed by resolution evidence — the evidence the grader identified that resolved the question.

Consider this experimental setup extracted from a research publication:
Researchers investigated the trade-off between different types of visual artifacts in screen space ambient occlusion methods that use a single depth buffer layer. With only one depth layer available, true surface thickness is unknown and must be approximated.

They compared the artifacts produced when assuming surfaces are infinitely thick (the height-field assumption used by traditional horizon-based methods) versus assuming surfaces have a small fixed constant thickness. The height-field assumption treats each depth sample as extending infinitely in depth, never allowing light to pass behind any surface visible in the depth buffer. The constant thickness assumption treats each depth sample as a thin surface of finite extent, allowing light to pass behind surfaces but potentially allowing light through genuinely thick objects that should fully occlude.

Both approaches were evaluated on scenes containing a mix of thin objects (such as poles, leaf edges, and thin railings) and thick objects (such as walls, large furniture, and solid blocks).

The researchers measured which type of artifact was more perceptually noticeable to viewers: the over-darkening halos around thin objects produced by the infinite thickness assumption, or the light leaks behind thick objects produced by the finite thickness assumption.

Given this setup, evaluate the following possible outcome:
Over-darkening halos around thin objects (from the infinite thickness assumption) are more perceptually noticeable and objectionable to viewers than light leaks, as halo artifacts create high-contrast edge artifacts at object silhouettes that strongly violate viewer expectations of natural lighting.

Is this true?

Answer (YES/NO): YES